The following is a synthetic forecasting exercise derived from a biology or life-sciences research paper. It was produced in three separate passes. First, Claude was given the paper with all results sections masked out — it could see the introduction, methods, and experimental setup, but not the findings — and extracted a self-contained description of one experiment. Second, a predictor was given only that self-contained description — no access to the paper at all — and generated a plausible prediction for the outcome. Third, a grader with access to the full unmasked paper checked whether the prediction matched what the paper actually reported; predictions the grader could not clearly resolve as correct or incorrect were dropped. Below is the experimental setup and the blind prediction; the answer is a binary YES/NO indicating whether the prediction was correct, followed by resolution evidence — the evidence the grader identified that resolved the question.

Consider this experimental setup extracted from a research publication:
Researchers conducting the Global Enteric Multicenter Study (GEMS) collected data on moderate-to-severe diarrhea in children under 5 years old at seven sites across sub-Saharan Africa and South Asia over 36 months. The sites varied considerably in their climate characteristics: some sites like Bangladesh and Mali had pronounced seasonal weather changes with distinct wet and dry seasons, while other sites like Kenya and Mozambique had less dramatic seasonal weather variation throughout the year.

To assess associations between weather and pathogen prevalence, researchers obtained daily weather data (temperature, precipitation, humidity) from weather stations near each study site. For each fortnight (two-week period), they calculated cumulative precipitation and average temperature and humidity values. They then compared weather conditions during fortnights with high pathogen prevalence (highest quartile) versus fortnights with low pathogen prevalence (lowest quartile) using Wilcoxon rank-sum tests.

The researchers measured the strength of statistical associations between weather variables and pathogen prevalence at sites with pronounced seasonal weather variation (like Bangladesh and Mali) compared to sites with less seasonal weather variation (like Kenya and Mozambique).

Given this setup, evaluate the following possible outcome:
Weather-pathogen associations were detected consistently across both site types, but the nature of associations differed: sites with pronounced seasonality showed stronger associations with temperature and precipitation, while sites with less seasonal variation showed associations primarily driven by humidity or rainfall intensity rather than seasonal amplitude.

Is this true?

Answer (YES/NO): NO